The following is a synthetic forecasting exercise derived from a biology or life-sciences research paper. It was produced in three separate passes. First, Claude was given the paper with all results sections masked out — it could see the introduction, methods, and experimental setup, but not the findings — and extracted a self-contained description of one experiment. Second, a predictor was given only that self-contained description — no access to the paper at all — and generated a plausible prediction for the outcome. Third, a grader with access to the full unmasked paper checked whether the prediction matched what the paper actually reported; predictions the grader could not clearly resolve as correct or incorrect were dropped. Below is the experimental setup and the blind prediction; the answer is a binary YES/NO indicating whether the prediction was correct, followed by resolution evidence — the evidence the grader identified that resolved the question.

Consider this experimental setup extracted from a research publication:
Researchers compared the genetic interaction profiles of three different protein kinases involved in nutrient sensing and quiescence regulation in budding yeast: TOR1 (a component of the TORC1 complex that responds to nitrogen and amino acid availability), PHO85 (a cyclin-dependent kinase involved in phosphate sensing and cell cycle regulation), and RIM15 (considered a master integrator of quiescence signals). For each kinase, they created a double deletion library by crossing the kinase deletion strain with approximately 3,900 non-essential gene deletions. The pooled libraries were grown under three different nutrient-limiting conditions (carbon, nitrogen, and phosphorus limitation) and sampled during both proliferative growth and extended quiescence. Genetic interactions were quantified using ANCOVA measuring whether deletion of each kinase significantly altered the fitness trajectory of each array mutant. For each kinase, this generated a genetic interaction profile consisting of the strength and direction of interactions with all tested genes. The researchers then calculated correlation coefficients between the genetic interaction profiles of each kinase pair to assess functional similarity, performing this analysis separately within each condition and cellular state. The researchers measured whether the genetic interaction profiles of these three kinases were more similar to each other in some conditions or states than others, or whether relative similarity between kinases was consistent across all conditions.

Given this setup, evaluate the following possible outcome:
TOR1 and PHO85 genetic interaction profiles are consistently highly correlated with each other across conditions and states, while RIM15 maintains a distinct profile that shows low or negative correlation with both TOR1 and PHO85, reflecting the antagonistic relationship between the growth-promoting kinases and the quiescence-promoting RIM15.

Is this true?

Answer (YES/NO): NO